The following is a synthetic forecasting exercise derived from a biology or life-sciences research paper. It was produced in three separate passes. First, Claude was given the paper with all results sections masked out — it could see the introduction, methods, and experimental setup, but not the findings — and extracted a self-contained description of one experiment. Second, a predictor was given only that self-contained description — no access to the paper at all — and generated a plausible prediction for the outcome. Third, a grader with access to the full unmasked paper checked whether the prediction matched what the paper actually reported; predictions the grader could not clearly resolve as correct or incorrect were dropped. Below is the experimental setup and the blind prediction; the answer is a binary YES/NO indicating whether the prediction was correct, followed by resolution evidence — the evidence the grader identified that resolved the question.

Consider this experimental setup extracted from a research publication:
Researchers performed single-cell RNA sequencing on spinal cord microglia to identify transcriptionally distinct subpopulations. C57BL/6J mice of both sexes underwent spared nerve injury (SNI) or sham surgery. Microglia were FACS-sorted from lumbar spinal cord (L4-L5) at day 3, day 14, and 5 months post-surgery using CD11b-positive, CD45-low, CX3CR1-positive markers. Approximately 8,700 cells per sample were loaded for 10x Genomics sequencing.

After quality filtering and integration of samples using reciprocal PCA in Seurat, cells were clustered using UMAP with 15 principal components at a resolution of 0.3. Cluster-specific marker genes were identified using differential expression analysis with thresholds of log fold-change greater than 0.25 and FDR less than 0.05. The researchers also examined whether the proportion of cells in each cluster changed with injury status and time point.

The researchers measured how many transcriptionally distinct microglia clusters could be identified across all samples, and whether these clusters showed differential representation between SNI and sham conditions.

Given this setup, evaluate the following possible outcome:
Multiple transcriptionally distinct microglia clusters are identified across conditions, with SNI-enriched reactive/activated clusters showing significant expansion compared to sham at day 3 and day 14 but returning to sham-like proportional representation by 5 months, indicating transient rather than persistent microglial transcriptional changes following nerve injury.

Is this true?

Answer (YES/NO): NO